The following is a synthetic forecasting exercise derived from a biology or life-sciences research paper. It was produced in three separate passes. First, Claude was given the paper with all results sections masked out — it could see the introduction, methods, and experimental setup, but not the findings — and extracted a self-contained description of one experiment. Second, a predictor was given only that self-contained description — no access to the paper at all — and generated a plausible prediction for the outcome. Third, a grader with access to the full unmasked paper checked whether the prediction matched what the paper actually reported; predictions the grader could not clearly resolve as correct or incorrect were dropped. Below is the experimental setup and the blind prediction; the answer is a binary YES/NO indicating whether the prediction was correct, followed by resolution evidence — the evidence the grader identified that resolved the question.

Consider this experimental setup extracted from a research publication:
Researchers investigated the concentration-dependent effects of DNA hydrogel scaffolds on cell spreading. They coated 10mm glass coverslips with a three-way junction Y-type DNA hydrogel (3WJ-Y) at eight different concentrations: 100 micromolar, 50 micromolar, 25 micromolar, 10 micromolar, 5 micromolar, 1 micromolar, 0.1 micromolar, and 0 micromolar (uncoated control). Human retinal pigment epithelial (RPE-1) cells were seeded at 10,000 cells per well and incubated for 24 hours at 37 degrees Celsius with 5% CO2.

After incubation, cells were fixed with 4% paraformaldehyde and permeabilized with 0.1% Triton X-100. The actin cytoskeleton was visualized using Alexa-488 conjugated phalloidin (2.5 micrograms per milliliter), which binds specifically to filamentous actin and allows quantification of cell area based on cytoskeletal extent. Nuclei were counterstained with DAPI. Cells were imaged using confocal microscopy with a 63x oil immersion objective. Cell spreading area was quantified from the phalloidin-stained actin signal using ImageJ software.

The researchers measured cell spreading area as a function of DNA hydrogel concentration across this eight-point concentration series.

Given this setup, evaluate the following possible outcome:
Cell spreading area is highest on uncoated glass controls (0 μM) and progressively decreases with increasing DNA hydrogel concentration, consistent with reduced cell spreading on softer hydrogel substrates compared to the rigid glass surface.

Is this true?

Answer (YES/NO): NO